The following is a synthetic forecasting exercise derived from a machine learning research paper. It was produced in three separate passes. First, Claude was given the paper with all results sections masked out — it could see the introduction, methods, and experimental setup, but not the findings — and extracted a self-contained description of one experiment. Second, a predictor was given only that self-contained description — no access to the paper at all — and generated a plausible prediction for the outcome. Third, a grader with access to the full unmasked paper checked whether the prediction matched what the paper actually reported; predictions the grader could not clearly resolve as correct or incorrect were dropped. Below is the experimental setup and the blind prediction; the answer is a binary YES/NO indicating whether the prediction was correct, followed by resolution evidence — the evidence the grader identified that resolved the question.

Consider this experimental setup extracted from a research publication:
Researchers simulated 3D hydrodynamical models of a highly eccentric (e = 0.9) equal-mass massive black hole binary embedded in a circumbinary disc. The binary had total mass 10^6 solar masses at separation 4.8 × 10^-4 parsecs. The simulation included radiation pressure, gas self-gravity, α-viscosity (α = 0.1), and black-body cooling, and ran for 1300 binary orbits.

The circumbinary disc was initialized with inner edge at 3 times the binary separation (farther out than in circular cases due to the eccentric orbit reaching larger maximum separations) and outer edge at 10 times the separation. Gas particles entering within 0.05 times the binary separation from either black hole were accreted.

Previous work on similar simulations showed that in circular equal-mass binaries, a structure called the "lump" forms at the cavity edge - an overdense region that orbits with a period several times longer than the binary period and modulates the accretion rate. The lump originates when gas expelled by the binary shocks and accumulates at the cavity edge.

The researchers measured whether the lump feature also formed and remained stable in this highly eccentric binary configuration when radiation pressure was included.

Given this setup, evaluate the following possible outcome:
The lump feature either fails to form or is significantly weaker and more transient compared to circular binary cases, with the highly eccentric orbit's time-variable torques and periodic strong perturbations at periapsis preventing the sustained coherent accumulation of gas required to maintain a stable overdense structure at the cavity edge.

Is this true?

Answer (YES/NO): NO